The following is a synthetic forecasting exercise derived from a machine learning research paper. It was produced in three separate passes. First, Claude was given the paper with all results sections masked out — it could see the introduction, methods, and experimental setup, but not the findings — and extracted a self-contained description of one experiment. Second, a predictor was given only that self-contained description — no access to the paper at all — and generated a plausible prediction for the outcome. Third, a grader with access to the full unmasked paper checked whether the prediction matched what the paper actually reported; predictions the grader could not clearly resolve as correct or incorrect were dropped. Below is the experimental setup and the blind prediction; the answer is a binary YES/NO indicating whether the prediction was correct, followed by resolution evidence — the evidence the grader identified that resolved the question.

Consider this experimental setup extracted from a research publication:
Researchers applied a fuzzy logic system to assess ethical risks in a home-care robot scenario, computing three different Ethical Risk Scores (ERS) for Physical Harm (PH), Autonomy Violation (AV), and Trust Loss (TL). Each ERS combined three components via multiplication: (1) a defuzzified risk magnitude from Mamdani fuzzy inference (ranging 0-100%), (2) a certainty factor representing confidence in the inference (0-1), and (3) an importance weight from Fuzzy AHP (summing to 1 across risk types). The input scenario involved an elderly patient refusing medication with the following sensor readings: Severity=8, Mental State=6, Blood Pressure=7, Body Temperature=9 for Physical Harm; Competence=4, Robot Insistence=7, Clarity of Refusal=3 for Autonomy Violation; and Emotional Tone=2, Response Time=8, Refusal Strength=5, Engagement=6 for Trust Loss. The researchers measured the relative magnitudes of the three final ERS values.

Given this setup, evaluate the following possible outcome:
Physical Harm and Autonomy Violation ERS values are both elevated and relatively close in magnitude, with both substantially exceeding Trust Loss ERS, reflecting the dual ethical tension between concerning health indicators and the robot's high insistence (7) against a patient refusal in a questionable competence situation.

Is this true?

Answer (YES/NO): NO